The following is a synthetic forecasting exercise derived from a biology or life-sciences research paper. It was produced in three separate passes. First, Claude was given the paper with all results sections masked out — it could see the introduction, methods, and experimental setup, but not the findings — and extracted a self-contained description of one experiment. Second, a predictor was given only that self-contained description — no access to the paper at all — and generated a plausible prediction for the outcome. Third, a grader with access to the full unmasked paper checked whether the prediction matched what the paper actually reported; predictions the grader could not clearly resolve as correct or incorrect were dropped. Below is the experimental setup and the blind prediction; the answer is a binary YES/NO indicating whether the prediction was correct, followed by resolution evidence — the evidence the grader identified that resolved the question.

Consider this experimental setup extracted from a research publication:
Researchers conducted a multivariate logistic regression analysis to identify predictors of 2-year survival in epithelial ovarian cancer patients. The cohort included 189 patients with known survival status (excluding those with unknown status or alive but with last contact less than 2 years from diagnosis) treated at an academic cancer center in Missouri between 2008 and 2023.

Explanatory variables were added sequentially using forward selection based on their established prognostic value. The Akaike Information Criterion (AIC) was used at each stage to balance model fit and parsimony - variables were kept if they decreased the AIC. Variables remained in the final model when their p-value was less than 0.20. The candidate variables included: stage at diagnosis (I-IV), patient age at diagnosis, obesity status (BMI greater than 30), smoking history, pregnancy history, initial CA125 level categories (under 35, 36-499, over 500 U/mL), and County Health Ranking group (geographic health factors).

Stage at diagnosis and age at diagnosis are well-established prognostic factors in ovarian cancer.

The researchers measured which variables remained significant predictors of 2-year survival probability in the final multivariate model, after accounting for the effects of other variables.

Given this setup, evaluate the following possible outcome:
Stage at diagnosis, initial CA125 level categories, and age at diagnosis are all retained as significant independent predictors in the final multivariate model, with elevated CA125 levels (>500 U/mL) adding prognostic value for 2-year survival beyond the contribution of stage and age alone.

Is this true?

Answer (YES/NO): NO